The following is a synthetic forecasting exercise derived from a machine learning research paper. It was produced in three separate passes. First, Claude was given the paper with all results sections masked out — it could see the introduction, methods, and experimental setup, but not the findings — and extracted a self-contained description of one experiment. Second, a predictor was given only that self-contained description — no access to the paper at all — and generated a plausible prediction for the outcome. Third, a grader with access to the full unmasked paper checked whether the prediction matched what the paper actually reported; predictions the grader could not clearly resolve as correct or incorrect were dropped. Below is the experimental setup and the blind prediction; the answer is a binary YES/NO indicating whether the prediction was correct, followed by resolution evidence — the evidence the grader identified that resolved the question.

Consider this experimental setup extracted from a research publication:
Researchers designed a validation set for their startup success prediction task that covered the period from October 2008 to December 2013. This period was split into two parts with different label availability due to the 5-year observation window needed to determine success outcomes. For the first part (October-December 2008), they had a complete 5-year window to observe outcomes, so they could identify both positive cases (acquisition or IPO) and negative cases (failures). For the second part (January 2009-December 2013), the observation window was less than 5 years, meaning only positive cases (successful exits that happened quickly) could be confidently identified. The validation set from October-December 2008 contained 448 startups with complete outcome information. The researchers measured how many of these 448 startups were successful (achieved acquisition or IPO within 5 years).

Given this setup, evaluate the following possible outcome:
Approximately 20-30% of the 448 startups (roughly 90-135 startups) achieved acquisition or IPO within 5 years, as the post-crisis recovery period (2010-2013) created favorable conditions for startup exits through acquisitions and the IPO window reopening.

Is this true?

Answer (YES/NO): YES